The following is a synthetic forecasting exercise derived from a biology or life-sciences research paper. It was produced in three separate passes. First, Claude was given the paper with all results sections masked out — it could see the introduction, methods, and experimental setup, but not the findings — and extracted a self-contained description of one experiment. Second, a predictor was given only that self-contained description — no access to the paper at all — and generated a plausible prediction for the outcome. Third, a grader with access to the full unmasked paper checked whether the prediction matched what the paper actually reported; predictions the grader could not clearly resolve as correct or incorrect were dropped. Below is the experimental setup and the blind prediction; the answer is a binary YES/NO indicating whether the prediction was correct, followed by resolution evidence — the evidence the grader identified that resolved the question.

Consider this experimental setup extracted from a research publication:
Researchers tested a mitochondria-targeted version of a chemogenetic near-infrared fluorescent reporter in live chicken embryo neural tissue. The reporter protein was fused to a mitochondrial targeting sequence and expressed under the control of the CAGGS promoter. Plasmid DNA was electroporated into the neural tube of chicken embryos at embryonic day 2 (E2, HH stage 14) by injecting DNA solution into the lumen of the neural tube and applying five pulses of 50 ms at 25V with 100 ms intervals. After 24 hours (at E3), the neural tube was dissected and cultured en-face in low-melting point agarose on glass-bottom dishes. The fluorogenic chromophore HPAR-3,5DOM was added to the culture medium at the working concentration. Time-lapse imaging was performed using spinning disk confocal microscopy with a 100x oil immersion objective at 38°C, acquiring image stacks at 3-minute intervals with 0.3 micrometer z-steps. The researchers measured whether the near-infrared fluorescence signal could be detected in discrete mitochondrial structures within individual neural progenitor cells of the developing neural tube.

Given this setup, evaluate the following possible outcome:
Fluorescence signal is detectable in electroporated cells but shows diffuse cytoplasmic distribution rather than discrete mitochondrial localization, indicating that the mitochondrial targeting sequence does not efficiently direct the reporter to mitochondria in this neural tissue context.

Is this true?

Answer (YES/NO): NO